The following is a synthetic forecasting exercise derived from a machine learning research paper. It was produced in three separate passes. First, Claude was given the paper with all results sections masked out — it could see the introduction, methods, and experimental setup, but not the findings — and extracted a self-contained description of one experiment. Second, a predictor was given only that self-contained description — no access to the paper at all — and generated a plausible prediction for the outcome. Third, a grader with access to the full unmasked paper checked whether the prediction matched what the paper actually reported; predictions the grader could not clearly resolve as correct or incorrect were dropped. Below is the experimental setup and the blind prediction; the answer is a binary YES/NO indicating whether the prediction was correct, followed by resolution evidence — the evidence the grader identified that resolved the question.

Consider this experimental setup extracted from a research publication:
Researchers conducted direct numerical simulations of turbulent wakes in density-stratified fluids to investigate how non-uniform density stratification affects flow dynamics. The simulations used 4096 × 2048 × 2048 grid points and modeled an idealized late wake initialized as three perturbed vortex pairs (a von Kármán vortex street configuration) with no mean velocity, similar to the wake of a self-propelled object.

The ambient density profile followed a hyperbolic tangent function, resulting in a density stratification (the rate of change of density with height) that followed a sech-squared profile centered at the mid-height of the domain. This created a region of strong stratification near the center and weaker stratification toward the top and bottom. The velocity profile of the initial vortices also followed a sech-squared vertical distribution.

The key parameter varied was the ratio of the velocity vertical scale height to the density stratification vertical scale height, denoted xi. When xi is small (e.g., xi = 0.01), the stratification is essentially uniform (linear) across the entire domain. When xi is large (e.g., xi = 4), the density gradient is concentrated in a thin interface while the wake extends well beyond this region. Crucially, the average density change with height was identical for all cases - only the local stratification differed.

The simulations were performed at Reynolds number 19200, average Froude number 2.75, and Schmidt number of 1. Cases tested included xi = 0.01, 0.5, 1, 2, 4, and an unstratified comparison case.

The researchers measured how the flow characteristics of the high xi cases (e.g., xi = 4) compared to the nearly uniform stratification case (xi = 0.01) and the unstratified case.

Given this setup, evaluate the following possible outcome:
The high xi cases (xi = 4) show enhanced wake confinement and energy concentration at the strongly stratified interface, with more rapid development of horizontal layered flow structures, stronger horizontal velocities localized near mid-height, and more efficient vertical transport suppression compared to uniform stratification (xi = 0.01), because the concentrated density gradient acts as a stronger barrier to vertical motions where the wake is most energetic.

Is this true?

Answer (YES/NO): NO